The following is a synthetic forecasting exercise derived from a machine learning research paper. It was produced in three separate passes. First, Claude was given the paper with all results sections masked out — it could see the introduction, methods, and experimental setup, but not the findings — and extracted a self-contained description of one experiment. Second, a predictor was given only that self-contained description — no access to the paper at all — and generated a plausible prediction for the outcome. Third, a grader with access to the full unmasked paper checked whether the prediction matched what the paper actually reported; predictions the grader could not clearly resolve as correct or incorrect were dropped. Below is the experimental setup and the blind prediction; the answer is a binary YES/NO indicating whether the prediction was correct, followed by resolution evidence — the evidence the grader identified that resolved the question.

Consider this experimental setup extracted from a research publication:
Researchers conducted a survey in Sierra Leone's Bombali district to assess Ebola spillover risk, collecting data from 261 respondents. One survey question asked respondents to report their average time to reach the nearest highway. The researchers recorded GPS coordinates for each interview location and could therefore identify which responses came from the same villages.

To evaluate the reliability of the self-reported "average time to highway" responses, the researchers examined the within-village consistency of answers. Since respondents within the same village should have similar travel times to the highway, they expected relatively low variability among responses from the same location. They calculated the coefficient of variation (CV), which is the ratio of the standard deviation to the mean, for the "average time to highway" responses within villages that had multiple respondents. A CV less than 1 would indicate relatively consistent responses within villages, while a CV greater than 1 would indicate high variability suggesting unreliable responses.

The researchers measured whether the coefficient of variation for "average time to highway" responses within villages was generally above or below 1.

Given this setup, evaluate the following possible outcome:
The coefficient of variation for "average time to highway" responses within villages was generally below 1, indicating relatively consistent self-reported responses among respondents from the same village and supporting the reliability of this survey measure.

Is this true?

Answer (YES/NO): NO